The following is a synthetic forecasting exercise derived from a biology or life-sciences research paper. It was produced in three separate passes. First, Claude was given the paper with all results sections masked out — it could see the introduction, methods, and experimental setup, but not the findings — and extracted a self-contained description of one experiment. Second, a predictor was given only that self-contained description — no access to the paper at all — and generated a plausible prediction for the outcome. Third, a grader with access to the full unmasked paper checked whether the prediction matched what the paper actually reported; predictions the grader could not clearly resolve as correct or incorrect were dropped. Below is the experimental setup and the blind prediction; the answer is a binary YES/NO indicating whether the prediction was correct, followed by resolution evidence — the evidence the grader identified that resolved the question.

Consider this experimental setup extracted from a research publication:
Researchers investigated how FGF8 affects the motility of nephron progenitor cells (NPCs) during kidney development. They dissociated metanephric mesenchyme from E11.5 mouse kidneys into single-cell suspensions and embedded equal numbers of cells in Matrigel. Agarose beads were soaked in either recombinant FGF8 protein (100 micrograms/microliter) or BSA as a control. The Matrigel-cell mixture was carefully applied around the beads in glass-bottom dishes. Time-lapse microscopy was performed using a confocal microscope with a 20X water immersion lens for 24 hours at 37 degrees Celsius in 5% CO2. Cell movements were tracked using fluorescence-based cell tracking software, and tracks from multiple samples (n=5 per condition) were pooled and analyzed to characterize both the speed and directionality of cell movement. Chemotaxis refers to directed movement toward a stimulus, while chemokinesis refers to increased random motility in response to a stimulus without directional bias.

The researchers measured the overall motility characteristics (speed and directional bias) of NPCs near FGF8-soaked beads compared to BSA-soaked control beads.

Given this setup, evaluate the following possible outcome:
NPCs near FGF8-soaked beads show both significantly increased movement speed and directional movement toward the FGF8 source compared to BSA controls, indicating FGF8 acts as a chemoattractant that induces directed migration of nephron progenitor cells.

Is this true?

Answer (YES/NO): NO